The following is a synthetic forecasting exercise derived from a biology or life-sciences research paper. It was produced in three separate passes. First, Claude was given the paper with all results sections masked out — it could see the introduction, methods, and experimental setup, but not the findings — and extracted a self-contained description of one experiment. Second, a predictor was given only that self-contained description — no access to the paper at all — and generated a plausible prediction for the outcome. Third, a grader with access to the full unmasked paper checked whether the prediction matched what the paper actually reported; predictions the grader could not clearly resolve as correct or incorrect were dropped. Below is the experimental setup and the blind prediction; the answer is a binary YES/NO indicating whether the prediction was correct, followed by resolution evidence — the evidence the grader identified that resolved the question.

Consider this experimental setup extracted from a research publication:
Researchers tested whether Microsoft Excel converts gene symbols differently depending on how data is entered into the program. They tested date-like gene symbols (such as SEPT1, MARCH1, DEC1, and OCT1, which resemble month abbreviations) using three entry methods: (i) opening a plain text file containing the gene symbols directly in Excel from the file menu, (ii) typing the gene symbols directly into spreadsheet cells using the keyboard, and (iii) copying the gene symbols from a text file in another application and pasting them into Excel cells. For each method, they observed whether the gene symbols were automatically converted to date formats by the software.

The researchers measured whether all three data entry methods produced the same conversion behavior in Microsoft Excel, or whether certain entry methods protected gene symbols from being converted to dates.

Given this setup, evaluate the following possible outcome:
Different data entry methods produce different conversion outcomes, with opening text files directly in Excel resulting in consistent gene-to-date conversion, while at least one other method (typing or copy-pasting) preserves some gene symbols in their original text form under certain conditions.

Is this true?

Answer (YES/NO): NO